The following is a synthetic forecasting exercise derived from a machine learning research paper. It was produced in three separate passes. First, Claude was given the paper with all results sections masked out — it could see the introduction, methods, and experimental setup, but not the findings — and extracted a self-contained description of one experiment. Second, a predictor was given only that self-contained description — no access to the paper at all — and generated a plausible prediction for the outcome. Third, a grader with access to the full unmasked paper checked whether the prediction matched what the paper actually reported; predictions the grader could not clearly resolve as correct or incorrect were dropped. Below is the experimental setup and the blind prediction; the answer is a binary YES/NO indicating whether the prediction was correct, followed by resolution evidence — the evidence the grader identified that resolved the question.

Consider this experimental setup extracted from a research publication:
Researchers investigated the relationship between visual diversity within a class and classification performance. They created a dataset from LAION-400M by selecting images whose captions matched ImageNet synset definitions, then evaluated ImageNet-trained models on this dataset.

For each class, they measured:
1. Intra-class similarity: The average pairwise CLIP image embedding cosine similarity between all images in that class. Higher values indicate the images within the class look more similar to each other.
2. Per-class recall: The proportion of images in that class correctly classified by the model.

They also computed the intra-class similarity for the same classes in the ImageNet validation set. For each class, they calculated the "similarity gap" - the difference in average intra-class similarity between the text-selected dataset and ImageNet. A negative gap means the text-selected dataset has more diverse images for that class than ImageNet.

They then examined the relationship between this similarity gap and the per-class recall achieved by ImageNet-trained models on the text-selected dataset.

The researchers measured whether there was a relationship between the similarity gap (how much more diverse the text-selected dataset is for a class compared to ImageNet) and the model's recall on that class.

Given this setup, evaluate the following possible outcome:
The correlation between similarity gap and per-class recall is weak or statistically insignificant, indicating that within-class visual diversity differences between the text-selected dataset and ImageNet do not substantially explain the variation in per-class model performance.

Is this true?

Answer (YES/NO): NO